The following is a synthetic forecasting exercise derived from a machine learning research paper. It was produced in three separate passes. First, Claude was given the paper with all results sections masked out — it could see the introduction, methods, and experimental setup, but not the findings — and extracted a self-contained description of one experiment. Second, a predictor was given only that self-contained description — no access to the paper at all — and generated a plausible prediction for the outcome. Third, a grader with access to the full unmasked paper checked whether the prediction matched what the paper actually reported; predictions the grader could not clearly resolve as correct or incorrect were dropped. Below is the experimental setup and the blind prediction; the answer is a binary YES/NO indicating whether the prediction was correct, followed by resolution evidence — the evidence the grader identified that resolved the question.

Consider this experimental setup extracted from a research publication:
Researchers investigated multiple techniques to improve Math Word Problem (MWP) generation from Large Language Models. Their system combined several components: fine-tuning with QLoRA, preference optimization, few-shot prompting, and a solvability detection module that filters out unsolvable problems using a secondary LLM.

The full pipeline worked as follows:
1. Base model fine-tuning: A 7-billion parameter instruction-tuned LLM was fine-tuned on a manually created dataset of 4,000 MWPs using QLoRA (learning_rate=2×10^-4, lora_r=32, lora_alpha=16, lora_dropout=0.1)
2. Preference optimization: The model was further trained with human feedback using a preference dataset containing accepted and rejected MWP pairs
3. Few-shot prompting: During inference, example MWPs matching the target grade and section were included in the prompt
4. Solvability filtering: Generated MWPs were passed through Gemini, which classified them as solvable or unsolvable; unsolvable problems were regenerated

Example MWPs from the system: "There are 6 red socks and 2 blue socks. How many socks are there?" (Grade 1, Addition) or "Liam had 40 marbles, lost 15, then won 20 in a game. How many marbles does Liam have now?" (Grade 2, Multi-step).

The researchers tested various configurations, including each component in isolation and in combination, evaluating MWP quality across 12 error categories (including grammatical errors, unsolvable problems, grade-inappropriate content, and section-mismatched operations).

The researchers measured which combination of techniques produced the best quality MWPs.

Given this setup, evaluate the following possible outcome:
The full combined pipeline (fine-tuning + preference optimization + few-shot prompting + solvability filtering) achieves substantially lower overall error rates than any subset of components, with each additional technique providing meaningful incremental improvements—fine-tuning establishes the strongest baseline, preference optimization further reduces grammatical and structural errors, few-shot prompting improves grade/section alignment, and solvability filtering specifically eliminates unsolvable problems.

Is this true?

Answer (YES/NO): NO